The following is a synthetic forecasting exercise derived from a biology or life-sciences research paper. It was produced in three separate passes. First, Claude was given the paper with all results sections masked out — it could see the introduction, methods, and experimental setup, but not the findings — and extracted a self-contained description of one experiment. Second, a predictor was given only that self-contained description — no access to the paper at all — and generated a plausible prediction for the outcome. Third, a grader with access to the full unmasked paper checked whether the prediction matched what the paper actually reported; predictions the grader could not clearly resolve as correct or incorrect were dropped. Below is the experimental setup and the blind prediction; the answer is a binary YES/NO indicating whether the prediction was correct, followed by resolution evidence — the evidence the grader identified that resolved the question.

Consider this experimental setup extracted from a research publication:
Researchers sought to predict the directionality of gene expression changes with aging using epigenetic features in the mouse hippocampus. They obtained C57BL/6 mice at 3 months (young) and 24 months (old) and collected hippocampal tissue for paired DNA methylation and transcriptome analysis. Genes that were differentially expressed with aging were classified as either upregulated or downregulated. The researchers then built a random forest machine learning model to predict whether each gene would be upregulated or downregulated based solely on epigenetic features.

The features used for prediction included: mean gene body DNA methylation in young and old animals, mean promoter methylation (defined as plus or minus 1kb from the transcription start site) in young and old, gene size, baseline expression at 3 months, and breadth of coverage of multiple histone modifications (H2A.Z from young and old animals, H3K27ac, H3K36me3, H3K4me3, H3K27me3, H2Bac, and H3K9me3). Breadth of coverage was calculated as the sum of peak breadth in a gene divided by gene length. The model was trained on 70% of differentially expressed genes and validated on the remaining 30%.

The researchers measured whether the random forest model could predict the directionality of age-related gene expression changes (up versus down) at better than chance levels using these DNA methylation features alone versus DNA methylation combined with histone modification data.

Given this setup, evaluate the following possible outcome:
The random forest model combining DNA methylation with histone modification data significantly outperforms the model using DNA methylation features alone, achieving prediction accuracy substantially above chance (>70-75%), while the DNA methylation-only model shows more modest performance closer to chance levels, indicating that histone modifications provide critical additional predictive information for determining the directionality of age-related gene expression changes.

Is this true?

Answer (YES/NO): NO